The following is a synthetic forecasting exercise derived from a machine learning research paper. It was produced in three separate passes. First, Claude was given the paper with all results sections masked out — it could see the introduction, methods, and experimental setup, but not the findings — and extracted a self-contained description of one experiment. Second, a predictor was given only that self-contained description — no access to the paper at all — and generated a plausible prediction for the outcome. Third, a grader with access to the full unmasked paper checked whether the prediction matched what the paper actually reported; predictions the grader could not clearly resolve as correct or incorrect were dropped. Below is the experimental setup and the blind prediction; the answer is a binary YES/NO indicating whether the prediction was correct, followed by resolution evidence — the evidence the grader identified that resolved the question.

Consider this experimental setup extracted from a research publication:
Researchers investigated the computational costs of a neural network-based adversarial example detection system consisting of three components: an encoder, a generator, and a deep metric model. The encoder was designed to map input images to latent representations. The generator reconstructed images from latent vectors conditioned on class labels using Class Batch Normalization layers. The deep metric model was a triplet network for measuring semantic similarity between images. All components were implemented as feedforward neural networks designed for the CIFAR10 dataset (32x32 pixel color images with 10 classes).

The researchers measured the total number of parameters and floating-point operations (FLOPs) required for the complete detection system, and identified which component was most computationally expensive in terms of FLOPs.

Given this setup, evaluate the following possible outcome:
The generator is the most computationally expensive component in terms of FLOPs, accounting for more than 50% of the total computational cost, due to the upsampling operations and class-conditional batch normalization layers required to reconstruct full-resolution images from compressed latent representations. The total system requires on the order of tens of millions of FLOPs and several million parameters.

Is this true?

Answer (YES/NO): NO